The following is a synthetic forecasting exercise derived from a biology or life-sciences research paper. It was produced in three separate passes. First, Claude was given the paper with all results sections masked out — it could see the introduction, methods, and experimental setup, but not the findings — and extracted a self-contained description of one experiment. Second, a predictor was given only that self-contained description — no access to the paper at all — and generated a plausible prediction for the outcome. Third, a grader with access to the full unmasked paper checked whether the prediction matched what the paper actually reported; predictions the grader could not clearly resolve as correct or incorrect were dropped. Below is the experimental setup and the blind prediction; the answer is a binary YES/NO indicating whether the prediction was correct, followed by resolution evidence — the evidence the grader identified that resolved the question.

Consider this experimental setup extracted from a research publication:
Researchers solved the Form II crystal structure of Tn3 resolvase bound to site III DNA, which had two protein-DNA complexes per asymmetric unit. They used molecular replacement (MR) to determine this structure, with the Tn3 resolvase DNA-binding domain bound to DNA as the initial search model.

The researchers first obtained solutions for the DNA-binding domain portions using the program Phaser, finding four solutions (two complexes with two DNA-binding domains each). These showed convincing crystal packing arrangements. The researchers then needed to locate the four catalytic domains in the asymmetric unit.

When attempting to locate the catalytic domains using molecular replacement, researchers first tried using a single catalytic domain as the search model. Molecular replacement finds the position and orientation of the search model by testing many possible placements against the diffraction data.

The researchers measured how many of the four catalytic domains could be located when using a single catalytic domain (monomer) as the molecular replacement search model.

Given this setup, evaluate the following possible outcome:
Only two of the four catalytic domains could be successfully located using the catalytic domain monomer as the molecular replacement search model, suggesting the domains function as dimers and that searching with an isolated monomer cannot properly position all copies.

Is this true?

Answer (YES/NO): YES